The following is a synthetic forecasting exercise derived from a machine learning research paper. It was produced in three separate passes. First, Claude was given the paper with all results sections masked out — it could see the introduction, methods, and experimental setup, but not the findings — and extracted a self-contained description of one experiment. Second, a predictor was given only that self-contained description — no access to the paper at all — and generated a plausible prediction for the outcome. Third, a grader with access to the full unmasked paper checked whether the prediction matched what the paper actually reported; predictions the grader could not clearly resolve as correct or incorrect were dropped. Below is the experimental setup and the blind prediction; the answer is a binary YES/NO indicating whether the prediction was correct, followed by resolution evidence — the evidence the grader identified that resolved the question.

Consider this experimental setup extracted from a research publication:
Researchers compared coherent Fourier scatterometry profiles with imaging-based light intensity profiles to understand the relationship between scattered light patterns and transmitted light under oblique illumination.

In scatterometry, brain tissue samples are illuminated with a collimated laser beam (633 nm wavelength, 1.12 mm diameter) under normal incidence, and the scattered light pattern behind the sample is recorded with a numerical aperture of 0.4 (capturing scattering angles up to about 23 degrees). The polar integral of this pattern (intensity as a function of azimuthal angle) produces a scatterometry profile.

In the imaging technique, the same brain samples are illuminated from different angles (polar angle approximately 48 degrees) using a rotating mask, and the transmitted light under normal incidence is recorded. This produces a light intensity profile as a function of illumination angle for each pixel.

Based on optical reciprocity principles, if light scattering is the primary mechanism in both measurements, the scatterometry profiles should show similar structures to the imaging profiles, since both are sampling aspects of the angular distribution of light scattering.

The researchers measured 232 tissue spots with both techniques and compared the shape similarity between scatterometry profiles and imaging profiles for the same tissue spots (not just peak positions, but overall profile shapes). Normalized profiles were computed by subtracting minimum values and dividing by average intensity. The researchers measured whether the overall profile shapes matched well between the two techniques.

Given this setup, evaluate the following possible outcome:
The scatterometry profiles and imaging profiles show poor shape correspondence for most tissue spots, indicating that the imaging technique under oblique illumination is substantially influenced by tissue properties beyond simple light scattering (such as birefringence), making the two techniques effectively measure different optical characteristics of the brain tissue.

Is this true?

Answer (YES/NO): NO